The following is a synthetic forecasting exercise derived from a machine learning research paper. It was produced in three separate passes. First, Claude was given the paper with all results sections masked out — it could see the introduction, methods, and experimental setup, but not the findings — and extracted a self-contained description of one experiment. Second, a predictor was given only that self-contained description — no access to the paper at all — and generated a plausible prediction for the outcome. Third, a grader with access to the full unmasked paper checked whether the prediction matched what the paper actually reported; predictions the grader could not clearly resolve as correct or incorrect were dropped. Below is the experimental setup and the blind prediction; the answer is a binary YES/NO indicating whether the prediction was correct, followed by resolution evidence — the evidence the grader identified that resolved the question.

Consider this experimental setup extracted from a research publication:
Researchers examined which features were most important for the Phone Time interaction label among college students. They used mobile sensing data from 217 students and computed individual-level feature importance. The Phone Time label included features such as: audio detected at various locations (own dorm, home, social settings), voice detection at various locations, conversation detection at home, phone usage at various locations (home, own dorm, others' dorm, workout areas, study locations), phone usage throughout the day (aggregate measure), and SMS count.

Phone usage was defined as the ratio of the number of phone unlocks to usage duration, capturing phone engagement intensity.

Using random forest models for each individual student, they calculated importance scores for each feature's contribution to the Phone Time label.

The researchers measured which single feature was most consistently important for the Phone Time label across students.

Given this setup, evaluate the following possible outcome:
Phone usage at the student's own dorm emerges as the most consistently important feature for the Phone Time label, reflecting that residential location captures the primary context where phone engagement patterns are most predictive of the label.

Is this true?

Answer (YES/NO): YES